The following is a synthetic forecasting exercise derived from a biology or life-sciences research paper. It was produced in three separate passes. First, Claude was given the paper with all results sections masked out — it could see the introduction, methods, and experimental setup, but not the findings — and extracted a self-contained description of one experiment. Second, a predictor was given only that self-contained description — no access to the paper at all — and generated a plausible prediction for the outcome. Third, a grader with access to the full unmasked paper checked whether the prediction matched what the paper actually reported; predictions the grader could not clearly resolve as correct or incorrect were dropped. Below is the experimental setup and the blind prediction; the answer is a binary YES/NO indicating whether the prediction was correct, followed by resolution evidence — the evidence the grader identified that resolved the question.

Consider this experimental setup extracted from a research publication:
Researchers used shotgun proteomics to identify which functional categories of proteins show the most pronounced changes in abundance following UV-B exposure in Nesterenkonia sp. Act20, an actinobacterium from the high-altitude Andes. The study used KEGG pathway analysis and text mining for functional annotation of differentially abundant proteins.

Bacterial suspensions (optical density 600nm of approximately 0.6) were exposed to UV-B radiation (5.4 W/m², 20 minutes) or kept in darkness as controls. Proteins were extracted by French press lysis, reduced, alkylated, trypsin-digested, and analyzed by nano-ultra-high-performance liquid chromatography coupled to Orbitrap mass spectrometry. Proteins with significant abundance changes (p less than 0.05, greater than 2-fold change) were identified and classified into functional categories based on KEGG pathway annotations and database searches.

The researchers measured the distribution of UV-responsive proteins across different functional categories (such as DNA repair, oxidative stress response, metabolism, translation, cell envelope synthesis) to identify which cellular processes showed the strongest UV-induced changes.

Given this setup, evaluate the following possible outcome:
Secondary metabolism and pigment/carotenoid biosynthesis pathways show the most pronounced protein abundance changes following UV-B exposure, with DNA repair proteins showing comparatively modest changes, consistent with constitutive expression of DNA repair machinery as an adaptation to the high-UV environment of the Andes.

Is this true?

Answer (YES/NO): NO